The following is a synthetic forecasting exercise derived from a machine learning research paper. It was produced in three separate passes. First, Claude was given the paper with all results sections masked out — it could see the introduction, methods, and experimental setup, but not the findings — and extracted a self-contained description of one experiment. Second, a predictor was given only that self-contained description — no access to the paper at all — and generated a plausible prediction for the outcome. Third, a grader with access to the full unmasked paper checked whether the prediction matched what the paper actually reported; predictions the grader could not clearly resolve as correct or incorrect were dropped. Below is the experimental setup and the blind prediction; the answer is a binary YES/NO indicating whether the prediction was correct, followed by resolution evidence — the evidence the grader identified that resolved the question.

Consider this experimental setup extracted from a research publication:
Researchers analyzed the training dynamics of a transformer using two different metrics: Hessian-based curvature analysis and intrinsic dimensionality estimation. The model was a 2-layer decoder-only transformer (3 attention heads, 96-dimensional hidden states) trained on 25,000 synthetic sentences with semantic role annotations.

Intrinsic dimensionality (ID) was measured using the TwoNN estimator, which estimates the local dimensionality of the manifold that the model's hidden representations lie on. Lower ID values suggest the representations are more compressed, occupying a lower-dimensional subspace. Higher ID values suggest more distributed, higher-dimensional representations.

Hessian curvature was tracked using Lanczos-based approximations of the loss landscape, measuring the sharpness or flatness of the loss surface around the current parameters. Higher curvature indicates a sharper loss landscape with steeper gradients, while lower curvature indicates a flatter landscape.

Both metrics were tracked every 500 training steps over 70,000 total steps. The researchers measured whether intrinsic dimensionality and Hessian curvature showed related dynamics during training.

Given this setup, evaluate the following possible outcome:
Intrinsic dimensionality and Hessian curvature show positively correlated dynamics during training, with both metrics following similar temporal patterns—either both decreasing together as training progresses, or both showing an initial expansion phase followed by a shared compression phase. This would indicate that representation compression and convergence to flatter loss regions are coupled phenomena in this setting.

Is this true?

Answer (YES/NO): NO